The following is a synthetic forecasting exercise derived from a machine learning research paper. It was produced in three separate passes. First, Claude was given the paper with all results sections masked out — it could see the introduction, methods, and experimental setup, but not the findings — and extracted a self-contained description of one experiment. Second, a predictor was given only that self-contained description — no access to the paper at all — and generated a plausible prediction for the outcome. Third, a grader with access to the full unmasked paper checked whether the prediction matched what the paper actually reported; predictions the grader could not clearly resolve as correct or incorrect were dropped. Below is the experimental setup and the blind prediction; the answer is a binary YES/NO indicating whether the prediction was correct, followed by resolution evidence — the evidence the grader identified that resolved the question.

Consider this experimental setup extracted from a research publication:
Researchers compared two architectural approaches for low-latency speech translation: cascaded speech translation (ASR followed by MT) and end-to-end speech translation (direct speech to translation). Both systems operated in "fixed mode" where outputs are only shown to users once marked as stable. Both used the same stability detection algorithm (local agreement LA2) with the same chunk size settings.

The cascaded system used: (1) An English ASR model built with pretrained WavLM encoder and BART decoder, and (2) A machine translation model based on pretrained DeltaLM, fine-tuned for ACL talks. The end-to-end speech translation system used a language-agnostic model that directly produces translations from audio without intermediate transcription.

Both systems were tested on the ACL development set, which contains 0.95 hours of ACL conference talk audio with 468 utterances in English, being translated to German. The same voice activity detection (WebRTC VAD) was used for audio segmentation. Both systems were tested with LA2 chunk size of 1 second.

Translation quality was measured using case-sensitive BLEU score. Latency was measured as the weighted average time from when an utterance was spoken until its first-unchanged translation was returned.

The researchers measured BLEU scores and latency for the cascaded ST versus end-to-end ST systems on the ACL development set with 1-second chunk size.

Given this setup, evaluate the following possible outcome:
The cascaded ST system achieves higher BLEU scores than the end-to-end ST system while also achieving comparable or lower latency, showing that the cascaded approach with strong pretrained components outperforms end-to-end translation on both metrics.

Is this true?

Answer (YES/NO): NO